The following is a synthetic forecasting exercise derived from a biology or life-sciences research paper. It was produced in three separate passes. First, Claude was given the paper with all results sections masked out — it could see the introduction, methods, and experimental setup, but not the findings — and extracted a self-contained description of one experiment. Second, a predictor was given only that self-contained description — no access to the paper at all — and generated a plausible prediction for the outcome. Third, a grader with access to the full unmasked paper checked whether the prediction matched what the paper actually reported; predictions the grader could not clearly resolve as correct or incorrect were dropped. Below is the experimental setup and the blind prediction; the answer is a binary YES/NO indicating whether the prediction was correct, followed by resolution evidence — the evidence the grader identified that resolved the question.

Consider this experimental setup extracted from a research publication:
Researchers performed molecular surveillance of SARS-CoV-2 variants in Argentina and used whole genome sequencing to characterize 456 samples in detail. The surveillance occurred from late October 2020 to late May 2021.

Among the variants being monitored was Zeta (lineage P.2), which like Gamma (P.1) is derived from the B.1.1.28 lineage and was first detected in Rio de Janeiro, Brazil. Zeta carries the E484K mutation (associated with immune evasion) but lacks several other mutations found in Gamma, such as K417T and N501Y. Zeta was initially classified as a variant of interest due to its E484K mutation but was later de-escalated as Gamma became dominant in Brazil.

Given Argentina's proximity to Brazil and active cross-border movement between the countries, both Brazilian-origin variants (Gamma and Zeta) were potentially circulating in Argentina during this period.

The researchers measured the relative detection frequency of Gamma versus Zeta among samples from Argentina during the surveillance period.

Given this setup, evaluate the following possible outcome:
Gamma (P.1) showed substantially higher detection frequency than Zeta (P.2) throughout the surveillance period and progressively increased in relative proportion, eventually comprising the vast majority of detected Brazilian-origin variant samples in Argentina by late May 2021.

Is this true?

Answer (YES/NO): YES